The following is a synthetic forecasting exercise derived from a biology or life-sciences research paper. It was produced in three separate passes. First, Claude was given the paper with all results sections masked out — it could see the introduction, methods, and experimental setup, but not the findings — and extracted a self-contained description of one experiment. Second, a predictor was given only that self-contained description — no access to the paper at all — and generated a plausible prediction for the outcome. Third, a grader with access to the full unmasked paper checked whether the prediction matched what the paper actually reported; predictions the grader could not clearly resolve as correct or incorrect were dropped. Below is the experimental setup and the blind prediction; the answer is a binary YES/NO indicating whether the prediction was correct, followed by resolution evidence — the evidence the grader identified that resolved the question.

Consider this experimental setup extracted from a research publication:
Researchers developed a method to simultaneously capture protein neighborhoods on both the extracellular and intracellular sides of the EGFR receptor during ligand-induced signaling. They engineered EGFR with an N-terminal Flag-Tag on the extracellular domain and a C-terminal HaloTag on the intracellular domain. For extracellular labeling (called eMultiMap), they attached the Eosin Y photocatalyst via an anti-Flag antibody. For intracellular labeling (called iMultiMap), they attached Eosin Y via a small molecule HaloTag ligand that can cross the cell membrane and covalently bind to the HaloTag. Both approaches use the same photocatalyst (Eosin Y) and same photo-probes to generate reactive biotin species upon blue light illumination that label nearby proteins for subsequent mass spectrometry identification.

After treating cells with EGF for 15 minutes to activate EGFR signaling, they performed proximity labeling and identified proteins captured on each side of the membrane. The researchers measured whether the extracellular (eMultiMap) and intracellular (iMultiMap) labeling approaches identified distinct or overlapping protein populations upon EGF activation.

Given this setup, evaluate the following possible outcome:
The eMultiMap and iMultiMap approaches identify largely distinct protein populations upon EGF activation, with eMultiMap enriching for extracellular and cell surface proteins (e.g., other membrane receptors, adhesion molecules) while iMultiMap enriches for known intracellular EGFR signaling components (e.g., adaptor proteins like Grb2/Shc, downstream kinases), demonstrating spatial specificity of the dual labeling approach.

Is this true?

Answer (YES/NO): NO